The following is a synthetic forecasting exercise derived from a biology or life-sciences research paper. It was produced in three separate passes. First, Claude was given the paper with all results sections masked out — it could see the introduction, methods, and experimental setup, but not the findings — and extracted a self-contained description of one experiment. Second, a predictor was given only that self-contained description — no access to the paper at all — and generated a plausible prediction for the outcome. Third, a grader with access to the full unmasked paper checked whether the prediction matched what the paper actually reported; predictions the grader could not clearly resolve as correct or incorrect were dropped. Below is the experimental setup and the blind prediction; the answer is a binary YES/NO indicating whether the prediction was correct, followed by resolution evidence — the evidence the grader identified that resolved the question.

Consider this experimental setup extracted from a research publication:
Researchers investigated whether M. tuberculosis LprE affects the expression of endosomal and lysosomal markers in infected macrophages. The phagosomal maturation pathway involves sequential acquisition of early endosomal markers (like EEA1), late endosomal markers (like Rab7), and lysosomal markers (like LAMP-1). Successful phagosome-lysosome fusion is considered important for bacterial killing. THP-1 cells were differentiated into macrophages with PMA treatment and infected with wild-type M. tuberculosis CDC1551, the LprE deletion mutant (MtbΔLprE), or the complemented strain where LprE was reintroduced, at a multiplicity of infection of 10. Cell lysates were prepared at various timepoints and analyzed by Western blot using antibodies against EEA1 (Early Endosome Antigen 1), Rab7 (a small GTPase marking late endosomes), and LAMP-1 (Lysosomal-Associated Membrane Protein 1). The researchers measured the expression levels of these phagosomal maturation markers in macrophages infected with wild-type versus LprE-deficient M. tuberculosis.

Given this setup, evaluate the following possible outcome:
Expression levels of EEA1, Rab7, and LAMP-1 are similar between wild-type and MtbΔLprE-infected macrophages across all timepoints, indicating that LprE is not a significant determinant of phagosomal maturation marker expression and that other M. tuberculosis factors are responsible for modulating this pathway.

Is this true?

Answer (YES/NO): NO